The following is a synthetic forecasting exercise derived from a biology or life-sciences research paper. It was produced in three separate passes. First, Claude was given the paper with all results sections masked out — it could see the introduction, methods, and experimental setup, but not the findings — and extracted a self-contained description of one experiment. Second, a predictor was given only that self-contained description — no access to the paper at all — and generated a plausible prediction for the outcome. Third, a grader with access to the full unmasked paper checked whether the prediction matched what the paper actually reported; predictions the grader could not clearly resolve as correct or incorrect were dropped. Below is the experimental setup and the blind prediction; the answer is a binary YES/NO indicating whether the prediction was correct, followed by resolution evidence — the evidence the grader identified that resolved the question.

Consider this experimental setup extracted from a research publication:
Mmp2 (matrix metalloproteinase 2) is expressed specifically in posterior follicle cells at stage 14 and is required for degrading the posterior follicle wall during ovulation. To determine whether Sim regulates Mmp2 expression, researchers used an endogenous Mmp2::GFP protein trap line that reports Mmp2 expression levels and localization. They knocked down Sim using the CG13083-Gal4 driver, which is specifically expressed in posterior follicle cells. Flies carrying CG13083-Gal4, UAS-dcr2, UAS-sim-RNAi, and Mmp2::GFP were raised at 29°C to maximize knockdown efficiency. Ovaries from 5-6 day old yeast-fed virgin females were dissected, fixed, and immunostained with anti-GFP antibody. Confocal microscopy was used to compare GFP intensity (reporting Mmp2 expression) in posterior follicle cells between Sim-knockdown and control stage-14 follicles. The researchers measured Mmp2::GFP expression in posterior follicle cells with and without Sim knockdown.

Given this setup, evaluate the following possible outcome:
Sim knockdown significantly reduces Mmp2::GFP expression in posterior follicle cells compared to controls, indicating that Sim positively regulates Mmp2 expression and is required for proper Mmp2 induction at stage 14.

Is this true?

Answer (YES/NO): YES